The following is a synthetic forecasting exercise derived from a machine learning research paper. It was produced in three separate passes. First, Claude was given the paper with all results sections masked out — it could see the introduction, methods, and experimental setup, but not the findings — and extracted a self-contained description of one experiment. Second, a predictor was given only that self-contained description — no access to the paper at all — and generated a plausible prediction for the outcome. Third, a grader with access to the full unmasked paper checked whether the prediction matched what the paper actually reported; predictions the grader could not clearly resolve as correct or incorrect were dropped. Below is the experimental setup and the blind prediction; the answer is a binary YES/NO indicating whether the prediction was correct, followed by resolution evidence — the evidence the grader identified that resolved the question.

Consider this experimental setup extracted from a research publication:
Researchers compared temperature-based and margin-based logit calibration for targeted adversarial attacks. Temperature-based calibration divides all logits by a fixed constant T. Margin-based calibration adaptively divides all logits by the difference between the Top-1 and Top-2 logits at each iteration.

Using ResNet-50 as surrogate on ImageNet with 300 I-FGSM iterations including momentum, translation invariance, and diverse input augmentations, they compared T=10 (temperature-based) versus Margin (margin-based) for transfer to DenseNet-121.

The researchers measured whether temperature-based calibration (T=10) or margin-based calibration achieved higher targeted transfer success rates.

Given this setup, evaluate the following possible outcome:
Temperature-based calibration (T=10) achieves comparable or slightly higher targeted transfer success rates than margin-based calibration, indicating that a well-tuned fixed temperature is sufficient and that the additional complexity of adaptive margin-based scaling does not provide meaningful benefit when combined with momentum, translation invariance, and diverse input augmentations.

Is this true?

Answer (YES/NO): YES